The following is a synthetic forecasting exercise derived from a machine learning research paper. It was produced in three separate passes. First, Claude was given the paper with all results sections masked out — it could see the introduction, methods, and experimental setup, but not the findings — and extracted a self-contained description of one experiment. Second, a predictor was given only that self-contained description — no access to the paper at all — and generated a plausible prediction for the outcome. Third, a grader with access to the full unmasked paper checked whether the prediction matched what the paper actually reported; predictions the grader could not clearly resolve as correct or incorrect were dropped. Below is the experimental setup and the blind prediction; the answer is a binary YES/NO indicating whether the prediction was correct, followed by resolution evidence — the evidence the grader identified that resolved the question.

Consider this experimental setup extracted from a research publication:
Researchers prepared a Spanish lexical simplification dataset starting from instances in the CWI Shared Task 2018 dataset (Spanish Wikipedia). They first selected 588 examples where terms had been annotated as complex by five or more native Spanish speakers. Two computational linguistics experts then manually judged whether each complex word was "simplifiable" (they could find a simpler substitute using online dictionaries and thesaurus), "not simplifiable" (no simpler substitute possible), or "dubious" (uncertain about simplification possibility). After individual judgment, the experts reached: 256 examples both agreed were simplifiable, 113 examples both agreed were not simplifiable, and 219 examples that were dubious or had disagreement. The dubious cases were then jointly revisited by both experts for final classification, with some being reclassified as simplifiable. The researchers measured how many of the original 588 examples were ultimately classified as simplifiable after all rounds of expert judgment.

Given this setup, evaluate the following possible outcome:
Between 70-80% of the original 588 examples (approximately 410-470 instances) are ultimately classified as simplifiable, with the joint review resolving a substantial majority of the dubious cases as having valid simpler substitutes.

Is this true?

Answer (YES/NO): NO